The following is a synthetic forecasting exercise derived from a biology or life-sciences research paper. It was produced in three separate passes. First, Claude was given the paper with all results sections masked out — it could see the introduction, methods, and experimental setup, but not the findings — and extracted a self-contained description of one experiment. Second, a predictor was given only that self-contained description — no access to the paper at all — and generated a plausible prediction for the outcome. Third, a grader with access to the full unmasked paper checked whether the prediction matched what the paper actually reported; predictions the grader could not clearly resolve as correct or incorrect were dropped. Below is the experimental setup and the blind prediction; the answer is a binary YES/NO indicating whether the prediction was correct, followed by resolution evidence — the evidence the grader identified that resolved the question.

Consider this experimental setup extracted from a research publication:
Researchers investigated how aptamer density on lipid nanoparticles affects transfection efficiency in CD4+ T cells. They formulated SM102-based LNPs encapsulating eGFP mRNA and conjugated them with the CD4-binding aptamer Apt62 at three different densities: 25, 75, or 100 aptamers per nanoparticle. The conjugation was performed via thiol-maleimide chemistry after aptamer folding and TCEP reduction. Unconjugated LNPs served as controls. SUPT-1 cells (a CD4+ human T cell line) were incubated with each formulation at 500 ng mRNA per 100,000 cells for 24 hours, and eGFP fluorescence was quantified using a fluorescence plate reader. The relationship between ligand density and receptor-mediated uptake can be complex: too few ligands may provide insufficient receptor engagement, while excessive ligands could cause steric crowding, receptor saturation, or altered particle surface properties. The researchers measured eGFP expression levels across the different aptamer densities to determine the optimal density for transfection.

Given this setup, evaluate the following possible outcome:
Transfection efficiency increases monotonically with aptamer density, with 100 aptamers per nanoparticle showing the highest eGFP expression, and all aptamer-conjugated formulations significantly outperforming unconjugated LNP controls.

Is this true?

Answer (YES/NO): YES